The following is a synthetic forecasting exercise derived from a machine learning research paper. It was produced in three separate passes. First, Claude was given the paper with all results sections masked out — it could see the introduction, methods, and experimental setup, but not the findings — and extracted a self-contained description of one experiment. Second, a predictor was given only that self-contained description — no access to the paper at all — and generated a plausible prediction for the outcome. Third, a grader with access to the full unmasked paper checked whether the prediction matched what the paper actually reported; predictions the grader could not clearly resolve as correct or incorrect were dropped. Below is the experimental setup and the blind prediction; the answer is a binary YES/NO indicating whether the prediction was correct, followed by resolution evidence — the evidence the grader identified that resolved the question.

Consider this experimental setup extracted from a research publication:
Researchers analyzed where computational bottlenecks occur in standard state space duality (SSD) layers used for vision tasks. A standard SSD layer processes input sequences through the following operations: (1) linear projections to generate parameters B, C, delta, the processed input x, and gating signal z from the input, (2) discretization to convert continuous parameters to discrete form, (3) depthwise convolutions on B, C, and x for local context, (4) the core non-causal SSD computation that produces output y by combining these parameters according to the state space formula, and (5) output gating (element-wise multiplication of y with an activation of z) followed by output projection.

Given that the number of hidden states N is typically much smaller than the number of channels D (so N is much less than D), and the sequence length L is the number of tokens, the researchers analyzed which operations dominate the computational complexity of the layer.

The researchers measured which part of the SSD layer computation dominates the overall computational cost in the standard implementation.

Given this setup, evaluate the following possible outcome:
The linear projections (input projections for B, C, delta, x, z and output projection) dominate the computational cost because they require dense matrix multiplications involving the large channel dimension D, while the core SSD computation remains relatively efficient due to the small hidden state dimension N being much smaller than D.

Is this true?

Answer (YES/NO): YES